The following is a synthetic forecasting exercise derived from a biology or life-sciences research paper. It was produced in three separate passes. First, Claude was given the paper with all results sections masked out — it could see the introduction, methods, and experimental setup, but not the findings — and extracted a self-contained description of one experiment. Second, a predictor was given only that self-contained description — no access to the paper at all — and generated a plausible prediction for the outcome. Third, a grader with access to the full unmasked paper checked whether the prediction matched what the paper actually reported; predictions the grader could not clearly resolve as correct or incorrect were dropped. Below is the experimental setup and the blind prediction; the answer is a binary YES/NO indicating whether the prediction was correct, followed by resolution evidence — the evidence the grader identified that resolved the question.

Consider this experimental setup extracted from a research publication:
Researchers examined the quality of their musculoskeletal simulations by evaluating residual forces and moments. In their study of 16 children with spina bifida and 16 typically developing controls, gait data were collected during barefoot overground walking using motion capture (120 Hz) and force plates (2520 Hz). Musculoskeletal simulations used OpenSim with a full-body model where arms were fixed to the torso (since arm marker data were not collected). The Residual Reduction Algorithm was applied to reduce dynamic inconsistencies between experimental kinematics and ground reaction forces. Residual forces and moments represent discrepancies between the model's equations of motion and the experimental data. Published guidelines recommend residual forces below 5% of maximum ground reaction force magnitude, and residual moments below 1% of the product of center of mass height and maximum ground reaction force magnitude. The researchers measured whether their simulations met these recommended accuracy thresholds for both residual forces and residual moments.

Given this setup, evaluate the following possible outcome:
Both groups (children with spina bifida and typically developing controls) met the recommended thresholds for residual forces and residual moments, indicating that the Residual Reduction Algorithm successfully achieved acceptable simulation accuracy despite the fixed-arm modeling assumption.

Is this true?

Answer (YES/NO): NO